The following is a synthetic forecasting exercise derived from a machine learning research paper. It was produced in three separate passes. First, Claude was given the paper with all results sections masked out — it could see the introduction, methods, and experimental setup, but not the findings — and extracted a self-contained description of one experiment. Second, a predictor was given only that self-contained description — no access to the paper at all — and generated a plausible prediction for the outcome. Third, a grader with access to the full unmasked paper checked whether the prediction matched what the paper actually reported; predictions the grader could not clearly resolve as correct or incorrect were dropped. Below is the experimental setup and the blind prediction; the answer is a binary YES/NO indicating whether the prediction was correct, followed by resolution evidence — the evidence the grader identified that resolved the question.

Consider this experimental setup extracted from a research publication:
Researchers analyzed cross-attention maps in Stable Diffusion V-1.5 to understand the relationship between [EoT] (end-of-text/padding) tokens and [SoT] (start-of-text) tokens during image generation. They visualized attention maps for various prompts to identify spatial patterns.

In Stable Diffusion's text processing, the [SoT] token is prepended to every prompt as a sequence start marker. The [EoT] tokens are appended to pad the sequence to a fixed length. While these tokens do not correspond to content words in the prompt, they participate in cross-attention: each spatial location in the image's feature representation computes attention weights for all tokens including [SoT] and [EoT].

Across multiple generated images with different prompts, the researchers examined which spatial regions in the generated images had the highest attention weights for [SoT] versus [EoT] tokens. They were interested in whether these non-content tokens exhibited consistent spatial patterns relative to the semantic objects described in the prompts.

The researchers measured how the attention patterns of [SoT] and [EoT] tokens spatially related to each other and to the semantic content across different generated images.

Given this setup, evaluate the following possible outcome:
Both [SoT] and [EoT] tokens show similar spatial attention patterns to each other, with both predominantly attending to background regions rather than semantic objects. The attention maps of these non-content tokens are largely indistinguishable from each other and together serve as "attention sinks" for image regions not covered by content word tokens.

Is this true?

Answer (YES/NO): NO